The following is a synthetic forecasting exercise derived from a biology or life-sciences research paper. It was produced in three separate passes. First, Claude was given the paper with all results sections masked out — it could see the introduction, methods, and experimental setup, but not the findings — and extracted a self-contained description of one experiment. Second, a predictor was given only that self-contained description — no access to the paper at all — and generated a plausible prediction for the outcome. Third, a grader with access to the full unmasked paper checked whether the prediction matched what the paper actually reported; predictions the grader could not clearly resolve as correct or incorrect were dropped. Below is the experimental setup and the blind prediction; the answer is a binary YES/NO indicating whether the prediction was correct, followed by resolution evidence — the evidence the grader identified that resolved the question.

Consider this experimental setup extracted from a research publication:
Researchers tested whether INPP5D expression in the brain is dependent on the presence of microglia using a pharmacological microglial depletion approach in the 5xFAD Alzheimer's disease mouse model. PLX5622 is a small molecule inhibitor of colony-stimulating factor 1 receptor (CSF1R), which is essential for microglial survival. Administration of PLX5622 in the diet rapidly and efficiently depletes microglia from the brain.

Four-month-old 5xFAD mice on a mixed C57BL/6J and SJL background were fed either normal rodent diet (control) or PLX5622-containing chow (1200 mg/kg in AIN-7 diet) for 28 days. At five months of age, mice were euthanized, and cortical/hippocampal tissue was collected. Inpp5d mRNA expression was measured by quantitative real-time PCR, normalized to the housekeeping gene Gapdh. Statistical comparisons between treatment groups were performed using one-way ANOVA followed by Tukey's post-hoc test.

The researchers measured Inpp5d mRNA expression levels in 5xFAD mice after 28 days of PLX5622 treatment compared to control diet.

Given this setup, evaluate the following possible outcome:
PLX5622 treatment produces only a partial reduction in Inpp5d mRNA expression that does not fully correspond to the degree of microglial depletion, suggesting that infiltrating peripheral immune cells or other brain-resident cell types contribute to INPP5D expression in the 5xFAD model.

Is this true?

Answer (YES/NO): NO